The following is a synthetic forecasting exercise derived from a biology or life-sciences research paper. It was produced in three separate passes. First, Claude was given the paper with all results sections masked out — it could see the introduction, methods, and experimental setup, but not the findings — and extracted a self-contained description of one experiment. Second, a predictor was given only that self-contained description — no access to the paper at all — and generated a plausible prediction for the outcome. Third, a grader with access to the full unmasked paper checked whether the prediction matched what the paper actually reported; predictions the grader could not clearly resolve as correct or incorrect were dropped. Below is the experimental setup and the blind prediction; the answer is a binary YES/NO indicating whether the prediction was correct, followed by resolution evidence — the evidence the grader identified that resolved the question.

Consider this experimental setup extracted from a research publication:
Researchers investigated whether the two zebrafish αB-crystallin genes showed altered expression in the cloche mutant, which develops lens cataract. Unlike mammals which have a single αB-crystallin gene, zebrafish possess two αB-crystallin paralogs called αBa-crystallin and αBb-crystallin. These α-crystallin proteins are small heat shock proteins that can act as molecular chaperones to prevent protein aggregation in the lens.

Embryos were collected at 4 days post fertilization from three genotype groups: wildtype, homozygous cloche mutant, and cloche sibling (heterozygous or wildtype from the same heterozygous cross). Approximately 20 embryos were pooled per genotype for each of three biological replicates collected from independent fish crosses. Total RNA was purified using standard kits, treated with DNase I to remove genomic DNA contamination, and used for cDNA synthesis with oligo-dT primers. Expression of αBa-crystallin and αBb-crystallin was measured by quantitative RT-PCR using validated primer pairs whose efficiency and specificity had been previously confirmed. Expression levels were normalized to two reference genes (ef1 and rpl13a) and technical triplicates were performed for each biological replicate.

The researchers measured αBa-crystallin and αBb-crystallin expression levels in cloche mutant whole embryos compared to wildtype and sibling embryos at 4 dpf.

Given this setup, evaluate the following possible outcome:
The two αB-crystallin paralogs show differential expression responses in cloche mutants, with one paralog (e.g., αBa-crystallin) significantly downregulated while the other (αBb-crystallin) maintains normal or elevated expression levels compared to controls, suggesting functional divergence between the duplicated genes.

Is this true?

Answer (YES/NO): NO